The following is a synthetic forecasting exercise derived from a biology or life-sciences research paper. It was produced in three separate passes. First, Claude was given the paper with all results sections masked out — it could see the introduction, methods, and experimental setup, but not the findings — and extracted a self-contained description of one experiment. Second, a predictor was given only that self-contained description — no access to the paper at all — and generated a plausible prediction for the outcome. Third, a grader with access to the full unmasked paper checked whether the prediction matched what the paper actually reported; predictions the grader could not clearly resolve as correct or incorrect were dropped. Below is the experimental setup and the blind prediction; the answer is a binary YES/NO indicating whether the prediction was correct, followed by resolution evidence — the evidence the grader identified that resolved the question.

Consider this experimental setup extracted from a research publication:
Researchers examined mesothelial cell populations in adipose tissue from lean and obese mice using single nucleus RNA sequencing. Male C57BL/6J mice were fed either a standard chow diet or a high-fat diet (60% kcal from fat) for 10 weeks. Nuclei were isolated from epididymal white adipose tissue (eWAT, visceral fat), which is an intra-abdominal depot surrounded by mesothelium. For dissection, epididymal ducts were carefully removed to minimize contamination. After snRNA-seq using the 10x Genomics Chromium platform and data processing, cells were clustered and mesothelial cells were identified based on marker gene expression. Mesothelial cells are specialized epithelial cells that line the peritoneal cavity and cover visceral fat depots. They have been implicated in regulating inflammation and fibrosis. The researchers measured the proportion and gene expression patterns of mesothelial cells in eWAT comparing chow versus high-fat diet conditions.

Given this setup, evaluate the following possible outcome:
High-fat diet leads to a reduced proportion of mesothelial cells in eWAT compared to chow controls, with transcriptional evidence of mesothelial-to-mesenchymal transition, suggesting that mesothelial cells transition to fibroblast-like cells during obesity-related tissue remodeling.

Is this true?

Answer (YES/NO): NO